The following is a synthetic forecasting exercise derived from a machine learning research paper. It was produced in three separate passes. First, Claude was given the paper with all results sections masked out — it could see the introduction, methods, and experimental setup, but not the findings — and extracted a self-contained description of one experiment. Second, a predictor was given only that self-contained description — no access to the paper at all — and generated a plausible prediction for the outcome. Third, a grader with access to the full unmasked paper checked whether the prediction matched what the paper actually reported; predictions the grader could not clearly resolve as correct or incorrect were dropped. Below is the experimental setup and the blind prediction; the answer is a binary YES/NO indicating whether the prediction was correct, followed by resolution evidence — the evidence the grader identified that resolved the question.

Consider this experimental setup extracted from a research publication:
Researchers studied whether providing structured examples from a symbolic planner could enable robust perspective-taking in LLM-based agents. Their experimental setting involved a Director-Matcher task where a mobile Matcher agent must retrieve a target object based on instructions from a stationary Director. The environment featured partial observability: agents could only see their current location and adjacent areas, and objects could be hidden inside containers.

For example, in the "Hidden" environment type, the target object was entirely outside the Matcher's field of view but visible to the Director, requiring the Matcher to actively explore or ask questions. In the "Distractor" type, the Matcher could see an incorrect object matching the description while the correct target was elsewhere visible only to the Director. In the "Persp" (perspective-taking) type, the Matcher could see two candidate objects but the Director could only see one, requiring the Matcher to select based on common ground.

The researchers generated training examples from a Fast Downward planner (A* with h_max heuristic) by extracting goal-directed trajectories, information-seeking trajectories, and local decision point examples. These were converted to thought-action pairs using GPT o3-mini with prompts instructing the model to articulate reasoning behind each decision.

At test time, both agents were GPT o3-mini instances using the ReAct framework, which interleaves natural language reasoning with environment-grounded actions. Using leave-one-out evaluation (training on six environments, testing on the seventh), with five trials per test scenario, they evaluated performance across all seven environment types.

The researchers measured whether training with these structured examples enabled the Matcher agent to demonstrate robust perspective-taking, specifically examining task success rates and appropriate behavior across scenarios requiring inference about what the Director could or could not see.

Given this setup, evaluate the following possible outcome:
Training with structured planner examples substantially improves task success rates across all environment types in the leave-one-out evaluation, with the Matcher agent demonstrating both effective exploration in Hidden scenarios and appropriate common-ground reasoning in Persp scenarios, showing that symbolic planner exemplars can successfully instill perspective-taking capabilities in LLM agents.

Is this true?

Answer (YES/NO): NO